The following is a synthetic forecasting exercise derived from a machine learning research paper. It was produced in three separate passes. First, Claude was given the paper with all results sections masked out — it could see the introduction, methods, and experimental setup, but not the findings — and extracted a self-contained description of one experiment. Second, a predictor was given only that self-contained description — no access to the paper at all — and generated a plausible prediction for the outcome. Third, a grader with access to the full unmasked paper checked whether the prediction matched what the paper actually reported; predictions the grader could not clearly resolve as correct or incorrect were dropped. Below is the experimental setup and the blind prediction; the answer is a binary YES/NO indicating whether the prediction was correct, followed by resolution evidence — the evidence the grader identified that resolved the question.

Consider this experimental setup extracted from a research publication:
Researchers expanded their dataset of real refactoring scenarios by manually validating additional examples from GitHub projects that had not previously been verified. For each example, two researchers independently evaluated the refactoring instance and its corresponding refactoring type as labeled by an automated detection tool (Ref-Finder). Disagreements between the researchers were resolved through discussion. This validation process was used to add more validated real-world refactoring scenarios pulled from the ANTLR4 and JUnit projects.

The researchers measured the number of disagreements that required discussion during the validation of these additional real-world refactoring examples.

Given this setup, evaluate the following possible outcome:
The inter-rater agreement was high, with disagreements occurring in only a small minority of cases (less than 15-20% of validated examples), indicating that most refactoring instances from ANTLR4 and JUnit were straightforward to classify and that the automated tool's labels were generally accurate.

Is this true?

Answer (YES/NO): YES